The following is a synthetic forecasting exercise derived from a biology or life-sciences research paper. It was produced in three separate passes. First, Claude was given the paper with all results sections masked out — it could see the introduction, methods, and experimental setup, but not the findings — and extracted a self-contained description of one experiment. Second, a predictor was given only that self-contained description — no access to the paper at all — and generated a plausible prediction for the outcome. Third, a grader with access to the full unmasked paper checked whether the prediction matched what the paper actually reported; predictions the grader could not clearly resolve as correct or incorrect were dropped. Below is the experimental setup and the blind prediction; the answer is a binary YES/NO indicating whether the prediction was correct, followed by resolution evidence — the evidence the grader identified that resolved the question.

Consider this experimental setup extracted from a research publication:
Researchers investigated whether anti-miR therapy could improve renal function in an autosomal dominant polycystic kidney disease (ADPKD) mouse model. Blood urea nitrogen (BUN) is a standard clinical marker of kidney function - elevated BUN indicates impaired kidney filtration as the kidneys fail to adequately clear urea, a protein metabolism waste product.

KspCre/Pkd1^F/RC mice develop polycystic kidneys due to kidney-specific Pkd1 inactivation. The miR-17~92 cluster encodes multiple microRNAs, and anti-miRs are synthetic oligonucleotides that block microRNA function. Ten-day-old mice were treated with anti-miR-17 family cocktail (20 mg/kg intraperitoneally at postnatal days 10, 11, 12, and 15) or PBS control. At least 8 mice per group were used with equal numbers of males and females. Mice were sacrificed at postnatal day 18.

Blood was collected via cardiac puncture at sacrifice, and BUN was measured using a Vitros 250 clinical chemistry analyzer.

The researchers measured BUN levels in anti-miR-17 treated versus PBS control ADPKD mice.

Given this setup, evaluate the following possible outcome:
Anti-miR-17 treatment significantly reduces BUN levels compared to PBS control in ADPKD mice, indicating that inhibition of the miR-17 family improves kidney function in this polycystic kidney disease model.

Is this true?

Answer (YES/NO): NO